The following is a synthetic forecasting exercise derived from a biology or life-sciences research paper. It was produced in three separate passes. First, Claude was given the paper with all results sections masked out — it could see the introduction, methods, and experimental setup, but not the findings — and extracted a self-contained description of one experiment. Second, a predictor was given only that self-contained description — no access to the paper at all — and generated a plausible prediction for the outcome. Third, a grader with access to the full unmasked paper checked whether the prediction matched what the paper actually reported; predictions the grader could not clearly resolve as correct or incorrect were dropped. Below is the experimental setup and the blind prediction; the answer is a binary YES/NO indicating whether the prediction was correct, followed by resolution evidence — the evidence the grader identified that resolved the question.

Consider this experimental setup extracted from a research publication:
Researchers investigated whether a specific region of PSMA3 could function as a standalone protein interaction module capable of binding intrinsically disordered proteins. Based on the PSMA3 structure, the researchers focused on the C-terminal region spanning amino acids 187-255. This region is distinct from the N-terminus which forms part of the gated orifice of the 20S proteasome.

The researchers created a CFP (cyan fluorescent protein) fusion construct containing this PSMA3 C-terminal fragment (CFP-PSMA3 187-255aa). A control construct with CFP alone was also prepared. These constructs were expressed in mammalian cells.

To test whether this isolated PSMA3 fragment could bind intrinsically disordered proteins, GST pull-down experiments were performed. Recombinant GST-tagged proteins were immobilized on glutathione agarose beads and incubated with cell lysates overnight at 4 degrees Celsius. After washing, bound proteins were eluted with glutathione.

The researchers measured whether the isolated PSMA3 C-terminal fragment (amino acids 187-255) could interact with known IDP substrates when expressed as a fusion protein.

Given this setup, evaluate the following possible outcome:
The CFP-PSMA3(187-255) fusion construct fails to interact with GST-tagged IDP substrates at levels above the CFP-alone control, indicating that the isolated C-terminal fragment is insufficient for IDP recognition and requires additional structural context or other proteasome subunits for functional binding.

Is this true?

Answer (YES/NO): NO